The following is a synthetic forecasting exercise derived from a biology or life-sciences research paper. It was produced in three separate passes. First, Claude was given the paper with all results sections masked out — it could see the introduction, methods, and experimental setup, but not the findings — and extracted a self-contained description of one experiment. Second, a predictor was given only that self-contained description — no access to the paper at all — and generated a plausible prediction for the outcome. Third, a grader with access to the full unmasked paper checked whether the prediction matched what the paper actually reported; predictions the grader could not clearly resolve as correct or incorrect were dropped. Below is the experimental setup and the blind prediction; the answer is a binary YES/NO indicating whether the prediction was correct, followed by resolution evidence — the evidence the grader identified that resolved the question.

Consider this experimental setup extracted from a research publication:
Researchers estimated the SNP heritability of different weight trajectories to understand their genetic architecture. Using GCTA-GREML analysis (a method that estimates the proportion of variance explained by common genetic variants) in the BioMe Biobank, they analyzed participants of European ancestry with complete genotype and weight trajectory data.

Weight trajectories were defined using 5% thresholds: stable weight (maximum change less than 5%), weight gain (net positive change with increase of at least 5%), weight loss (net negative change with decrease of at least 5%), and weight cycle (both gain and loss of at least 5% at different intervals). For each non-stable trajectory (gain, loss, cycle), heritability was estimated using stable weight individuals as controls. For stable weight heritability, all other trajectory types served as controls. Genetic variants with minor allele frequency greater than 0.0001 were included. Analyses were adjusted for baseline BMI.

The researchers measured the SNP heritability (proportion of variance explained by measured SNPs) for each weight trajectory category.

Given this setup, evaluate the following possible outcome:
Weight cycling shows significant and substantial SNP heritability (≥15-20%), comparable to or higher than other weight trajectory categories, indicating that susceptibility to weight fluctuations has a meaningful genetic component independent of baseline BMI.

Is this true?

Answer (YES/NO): NO